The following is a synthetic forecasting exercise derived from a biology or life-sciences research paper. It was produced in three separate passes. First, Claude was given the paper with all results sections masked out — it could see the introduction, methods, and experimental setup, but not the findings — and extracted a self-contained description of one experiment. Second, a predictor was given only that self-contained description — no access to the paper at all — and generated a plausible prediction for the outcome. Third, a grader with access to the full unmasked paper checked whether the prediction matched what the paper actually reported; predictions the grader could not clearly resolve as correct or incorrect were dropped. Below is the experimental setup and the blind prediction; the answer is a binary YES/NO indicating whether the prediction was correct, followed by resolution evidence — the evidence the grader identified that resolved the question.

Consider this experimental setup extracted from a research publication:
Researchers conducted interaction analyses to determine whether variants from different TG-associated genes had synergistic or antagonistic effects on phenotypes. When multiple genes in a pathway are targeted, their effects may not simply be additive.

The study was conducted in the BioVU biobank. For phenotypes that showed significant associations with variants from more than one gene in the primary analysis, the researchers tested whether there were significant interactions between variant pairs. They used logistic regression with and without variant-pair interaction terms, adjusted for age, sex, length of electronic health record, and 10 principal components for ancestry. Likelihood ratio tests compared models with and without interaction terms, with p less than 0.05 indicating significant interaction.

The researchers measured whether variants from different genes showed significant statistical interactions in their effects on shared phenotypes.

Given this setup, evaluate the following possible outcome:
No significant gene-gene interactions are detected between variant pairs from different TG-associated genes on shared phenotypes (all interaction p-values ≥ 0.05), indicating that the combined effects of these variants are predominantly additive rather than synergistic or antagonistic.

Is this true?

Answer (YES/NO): YES